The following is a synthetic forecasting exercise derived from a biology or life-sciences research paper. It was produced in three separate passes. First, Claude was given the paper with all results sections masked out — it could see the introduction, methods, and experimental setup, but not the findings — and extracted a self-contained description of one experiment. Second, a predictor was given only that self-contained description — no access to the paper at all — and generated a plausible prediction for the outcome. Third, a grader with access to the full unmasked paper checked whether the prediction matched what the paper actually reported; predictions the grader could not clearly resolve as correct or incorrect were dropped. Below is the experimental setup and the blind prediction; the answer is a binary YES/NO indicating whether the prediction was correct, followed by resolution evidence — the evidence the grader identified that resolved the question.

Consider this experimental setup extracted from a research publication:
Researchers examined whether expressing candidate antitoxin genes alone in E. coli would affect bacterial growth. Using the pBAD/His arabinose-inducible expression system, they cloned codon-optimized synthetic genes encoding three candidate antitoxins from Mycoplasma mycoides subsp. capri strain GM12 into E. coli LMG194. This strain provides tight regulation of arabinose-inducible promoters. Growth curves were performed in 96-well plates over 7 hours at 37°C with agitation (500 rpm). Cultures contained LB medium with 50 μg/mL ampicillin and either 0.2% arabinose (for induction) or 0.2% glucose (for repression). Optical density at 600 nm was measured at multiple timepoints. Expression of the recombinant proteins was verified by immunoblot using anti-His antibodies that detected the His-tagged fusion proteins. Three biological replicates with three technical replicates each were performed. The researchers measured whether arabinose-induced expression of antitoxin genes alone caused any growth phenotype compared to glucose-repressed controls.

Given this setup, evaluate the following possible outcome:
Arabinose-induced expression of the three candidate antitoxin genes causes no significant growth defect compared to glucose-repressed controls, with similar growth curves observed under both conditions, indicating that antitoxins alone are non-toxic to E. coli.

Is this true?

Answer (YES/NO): YES